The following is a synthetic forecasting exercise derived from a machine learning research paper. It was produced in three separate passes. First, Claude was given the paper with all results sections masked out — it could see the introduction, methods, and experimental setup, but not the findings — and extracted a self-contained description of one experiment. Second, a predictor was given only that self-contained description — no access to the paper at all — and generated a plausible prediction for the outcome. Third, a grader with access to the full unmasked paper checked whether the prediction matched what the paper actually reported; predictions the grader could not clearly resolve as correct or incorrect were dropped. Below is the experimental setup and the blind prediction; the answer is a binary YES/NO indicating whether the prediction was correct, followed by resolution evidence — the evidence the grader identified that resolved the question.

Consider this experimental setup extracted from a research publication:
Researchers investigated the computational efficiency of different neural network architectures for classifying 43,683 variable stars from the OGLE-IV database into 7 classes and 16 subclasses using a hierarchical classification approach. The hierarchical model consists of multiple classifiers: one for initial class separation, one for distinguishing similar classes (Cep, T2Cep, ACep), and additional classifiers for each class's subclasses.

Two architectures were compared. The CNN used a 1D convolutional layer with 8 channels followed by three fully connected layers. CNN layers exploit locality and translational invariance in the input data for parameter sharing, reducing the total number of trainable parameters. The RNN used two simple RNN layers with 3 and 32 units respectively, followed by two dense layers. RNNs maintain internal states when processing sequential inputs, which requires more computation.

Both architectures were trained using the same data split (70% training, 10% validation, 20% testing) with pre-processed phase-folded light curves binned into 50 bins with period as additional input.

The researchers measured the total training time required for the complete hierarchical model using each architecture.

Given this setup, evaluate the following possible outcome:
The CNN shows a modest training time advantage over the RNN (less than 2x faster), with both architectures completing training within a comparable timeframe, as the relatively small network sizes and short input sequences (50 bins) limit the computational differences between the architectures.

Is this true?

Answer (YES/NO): NO